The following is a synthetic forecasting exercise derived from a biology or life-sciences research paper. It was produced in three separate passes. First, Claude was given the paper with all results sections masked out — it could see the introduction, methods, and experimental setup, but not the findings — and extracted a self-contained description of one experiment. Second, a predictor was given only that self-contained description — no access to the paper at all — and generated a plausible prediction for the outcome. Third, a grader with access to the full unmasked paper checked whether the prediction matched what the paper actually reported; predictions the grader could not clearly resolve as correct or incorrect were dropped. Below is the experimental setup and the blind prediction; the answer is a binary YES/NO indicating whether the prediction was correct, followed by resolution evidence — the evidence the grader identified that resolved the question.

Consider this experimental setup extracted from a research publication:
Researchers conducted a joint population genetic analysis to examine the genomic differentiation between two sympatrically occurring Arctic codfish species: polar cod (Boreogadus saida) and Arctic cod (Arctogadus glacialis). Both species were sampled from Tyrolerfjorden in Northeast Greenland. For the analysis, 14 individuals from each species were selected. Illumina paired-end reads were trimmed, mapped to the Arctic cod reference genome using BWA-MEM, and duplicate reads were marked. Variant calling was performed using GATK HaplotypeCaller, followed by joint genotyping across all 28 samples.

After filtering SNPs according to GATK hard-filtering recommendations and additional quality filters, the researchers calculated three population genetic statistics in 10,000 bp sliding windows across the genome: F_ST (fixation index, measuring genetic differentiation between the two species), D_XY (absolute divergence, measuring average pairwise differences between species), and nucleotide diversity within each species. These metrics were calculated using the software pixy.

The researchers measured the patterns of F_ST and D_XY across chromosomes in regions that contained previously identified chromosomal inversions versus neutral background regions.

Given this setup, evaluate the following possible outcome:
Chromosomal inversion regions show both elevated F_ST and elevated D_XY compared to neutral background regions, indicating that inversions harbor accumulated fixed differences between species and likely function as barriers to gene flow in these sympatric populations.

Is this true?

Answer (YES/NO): NO